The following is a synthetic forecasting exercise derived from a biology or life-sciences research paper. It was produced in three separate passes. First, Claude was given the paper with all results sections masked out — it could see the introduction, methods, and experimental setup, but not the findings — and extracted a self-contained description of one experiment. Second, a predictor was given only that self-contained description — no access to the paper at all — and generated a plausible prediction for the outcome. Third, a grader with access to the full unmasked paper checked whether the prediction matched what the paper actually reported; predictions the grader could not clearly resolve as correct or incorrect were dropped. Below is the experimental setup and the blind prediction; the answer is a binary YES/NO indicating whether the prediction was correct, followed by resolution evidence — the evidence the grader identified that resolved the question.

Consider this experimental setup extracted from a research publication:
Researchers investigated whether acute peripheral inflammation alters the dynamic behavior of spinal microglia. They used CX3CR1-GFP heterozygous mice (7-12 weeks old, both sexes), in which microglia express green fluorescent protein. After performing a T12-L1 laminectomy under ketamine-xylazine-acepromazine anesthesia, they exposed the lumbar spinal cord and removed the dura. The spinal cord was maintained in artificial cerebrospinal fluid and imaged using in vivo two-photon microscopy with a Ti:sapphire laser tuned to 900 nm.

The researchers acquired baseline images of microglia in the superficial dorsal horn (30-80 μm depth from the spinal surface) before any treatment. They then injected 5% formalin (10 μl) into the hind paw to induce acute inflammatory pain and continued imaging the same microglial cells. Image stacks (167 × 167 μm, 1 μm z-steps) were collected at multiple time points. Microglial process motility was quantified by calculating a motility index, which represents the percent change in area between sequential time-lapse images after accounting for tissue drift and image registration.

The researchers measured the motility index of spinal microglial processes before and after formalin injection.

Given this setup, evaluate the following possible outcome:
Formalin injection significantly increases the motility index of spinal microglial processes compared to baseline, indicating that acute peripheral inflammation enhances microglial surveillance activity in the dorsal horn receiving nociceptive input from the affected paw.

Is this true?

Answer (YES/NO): YES